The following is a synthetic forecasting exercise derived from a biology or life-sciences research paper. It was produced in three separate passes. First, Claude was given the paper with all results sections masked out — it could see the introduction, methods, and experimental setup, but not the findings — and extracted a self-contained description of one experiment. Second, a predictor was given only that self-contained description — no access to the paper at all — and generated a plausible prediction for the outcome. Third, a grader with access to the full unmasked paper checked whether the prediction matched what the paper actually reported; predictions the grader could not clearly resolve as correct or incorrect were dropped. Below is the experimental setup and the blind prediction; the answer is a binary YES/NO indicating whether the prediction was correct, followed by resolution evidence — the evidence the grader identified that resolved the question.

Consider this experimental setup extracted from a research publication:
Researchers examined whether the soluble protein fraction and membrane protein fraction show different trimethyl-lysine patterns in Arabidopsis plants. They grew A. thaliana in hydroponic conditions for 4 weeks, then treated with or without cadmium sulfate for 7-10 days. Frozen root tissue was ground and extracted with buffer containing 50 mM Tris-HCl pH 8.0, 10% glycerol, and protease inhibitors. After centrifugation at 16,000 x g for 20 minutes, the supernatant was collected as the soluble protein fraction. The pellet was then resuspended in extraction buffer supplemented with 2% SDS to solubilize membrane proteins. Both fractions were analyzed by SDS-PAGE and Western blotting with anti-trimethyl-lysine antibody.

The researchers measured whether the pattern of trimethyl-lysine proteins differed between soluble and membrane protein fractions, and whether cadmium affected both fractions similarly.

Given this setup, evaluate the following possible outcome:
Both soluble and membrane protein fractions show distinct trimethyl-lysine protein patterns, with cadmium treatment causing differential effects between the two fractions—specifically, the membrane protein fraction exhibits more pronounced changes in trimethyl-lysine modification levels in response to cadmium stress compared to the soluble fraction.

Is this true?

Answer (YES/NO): NO